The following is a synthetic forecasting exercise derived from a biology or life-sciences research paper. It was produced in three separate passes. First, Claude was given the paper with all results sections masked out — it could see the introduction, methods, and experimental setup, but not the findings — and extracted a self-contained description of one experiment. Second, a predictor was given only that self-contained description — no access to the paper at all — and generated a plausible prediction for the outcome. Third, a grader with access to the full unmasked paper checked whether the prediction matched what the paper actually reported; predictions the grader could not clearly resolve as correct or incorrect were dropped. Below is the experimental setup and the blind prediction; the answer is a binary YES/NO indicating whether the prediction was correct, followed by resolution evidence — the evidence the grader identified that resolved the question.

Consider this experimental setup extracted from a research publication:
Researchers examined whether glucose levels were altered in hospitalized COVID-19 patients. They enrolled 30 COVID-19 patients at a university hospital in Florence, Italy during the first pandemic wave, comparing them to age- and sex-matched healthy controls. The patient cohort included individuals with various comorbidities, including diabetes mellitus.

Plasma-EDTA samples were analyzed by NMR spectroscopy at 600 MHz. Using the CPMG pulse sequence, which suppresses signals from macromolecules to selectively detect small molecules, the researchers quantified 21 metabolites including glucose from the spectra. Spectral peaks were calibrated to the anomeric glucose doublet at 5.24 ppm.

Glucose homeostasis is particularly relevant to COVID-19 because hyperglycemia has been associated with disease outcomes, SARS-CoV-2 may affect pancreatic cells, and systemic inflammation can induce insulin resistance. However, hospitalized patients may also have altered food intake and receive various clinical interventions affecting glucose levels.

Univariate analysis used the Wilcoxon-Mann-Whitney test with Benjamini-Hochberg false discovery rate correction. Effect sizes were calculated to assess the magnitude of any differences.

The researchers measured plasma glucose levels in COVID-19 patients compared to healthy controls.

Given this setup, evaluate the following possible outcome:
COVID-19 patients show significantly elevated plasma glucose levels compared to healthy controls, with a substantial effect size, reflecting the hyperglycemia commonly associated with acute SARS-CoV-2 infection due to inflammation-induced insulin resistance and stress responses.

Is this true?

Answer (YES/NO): NO